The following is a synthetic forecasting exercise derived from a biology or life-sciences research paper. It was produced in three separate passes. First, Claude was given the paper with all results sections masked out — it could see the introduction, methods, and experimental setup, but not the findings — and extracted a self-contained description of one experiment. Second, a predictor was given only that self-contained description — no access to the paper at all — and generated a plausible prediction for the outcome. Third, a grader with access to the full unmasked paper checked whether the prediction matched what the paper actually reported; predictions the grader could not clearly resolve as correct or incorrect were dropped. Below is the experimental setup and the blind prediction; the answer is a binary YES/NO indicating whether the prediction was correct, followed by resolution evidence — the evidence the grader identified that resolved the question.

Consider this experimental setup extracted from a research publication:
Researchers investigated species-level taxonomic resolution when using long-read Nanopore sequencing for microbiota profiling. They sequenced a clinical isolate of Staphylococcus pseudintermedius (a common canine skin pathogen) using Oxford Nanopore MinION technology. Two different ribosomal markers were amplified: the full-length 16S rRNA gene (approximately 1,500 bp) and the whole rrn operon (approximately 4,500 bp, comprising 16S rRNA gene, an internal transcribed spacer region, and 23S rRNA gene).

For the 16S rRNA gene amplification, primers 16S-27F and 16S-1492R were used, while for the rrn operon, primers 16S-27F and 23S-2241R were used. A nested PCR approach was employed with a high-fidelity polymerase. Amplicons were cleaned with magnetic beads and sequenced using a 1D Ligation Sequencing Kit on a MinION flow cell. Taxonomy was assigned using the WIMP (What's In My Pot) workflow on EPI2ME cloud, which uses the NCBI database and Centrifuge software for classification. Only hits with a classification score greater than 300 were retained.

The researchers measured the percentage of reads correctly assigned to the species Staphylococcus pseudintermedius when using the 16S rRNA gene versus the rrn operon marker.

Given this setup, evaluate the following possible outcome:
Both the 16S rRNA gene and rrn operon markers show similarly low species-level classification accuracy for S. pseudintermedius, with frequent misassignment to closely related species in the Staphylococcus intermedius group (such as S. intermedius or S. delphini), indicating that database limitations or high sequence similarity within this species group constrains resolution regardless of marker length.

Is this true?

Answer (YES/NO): NO